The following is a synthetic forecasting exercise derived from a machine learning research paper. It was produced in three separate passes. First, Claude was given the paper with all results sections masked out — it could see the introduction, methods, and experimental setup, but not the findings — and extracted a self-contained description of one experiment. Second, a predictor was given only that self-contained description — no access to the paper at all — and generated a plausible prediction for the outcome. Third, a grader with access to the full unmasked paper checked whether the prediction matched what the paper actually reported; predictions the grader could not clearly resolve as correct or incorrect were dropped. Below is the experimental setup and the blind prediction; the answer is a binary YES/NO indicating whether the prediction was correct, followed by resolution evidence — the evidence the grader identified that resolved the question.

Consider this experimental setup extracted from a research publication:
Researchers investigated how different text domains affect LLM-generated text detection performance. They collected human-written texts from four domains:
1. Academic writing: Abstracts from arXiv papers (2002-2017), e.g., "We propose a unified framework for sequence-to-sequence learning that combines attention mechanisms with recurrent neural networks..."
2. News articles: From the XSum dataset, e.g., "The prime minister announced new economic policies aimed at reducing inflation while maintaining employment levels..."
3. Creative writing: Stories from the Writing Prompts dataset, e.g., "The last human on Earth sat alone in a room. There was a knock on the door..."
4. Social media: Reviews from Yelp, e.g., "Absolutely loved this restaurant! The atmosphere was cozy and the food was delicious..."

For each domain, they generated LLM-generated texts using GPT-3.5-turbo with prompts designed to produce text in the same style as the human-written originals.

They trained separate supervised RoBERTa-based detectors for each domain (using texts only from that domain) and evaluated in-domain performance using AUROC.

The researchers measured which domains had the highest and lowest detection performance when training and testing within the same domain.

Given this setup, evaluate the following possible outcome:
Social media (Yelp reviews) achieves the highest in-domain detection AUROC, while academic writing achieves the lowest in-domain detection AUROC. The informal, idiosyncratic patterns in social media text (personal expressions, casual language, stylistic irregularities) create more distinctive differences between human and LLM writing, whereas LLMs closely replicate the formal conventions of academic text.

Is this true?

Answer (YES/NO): NO